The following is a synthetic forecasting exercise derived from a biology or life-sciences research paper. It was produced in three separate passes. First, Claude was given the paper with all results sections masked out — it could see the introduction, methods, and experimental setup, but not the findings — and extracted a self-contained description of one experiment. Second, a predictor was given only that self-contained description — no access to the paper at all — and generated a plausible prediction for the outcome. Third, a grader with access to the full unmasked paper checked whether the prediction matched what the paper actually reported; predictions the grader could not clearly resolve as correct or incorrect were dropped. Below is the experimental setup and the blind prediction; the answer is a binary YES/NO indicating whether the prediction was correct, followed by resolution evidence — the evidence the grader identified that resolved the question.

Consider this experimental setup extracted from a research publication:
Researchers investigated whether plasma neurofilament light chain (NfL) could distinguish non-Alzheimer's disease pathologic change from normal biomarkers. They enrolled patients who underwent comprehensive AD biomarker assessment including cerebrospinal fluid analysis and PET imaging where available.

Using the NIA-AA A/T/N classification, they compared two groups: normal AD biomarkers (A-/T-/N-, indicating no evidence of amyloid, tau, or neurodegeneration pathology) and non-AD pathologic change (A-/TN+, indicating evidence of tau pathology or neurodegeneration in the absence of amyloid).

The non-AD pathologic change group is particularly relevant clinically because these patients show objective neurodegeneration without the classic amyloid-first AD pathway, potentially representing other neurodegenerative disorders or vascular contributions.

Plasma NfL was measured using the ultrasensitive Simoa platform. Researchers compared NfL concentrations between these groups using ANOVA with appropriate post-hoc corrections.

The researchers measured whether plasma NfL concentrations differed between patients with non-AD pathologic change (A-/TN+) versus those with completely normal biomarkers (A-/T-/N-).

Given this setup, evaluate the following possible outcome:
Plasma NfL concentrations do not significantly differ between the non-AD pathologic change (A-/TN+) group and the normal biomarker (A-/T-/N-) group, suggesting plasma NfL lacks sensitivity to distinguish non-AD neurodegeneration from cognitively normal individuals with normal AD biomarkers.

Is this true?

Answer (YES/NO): YES